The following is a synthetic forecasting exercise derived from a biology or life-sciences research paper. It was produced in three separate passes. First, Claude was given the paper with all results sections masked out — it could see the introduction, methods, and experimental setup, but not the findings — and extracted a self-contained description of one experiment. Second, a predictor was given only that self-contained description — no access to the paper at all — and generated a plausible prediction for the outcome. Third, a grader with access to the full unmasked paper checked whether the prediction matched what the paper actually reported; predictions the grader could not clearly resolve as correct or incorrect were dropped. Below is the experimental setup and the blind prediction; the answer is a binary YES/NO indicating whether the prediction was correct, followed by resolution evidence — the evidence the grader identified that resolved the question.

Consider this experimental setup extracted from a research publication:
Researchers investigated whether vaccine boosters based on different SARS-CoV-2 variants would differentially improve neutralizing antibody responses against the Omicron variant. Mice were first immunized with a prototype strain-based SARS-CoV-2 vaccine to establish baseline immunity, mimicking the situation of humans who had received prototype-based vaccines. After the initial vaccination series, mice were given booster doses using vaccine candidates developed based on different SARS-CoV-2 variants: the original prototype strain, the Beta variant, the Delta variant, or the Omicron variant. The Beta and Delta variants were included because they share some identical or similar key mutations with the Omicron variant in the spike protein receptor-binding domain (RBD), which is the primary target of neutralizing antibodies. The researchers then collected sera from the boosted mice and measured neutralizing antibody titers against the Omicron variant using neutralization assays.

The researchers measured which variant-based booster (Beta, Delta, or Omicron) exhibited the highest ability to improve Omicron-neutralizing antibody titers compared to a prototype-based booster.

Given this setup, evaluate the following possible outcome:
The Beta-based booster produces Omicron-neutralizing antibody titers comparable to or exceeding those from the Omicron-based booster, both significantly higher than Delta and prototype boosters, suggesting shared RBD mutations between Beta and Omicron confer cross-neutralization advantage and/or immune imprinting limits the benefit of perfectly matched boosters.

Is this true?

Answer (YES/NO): NO